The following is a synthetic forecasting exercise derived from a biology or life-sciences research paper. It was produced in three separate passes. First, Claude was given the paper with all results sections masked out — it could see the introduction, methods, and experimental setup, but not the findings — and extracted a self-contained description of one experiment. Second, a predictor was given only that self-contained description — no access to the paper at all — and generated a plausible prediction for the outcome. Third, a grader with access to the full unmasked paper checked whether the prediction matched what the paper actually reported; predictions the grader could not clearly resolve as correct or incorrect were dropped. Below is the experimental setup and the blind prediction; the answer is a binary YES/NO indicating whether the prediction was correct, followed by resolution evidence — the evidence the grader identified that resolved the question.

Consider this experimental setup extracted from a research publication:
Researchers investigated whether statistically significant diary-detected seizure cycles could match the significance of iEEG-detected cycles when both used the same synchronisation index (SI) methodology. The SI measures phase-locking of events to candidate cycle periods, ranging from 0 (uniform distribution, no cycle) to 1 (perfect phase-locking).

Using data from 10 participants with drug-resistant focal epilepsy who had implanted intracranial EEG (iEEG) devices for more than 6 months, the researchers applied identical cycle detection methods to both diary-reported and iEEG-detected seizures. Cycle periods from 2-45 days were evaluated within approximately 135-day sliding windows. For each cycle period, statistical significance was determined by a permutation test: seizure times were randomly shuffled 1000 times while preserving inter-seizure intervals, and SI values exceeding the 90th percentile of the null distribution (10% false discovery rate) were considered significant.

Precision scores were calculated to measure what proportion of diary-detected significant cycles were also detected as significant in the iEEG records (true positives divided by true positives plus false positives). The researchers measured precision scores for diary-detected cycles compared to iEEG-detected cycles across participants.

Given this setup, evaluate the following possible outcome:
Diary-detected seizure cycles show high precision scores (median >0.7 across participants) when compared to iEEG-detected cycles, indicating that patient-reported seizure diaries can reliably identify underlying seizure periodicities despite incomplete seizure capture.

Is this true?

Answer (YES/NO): NO